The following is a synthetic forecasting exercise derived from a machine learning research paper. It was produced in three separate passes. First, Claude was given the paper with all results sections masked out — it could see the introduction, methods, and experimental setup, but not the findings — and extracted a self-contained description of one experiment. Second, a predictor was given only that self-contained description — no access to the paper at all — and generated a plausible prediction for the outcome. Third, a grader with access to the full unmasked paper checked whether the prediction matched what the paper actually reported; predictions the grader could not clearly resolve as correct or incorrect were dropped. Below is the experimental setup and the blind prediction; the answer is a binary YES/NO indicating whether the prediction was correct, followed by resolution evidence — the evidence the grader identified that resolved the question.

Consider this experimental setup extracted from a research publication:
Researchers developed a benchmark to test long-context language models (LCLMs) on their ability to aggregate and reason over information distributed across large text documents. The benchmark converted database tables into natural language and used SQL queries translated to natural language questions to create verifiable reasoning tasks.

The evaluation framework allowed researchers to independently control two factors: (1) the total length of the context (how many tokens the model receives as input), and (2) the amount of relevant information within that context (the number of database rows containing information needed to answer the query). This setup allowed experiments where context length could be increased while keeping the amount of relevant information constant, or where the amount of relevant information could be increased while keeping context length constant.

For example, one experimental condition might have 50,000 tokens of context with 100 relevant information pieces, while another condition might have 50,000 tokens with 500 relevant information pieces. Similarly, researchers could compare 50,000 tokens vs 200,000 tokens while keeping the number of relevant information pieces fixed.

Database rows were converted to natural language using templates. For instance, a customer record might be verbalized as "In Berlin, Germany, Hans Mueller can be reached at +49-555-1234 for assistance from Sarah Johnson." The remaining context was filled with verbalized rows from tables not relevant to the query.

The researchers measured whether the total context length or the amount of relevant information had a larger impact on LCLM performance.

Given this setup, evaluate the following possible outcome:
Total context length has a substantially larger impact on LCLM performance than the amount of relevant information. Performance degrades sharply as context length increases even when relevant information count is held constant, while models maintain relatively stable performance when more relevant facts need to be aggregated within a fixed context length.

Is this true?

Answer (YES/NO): NO